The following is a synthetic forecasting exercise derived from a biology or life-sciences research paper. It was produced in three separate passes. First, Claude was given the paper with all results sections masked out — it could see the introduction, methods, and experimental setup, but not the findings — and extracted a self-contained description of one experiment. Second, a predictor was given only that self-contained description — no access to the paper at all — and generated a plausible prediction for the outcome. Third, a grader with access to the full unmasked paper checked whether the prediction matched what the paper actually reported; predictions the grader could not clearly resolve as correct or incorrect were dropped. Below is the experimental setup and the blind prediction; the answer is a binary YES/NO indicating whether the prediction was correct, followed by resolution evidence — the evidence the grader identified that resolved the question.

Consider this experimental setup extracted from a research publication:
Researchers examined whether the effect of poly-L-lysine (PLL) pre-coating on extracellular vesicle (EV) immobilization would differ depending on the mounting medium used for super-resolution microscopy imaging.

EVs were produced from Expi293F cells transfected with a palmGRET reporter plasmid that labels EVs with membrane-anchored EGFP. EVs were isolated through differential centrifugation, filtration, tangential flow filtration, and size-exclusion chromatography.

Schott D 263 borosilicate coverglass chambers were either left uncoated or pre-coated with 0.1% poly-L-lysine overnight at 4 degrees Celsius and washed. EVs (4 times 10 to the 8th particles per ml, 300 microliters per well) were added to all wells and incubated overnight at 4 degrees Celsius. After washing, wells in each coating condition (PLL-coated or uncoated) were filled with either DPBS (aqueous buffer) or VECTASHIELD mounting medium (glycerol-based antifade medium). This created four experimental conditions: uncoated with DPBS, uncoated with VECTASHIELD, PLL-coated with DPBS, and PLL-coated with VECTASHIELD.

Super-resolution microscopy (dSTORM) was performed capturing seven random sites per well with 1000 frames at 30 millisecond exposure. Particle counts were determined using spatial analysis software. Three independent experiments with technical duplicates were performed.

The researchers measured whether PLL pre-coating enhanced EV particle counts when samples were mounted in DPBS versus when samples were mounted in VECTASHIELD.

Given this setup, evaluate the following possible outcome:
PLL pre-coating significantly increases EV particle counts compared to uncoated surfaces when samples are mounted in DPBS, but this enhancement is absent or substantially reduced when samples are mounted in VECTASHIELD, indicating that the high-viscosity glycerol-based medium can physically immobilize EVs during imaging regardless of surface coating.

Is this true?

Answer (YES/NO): NO